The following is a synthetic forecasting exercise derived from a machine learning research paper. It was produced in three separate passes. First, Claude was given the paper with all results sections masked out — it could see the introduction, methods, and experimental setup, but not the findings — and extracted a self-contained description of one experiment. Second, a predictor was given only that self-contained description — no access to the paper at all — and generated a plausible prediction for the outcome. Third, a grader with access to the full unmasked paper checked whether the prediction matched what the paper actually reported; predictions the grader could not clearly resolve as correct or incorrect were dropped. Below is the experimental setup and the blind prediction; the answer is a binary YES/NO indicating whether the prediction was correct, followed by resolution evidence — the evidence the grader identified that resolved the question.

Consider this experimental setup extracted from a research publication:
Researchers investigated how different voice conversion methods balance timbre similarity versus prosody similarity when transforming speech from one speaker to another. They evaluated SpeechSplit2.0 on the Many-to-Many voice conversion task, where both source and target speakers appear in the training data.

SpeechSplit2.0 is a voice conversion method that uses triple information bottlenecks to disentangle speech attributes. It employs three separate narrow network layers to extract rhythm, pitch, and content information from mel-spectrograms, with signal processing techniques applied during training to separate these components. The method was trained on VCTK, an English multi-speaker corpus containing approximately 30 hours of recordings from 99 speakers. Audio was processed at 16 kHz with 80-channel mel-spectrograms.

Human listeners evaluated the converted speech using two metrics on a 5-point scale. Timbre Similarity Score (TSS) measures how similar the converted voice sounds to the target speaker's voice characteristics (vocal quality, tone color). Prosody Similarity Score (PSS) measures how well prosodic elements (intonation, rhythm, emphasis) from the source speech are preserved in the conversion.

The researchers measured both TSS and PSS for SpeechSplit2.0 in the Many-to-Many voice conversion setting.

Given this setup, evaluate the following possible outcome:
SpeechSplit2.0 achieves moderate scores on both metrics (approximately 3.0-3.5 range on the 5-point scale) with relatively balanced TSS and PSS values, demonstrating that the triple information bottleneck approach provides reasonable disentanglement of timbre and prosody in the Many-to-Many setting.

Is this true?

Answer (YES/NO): YES